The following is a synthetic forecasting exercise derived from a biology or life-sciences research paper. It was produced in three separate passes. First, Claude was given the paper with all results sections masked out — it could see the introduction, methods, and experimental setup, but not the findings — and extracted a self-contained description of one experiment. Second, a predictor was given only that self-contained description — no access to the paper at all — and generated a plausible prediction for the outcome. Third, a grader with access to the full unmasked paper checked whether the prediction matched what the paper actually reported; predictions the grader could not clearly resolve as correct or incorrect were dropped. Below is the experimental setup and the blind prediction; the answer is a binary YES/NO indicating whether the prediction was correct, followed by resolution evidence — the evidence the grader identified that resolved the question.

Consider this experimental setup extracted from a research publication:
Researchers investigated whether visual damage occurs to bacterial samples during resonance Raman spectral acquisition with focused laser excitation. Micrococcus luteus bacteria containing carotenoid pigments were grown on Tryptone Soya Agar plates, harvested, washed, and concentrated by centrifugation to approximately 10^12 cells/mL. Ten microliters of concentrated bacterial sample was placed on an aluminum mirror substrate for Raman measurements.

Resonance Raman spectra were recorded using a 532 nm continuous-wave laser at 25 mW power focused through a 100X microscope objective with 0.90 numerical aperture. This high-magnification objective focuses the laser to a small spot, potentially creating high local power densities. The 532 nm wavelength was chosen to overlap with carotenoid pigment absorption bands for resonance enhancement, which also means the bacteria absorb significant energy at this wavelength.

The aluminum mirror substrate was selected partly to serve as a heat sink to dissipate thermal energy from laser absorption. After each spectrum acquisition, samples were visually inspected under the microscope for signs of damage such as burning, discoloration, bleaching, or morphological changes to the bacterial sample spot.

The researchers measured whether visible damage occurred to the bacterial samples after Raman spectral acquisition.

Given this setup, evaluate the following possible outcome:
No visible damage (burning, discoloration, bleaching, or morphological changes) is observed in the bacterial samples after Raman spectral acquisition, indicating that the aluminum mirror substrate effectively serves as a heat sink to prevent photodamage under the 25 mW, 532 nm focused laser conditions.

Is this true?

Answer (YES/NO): YES